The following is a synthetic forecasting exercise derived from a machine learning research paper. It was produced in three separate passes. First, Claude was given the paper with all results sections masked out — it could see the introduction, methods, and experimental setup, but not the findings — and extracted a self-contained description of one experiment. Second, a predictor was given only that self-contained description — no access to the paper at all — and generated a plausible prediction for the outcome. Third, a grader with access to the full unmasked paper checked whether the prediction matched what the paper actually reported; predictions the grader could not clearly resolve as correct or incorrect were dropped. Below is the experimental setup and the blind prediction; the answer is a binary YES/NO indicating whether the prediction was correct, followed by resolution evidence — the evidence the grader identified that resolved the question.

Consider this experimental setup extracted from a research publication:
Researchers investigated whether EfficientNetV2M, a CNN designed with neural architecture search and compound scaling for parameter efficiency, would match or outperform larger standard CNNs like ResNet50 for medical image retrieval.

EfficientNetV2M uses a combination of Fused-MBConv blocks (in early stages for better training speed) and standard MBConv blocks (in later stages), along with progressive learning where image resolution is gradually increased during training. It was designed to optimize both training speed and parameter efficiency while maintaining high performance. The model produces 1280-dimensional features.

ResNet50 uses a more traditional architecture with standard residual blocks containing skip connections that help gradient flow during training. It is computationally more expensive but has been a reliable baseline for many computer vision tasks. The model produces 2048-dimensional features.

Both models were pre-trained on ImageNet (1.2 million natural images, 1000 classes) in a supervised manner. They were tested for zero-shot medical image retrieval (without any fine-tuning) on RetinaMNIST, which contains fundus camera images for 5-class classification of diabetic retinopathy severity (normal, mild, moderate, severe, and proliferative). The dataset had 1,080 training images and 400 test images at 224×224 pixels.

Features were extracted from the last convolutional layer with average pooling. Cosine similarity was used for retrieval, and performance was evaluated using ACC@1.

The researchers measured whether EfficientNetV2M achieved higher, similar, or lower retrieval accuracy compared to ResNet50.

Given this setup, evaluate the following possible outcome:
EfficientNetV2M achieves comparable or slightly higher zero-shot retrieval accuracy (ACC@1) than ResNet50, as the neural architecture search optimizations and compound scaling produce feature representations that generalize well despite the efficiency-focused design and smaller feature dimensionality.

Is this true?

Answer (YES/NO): NO